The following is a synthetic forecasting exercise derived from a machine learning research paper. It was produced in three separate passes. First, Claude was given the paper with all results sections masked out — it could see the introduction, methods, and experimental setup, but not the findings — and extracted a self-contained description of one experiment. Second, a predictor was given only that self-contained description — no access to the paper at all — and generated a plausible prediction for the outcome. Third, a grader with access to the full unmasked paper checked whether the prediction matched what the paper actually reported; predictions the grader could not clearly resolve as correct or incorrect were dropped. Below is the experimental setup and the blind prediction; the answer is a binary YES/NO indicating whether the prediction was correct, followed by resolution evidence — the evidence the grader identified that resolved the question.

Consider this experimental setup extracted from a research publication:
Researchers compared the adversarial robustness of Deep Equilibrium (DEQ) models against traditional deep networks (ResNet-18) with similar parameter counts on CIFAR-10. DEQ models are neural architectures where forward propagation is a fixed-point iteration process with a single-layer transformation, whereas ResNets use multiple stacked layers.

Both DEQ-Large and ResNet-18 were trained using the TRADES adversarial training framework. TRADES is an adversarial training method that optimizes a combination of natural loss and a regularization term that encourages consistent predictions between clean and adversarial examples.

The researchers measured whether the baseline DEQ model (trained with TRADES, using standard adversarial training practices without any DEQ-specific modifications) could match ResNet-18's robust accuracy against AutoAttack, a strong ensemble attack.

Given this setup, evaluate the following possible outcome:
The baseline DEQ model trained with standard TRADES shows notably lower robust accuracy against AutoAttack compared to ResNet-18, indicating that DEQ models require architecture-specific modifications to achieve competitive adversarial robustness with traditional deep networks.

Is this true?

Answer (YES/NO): NO